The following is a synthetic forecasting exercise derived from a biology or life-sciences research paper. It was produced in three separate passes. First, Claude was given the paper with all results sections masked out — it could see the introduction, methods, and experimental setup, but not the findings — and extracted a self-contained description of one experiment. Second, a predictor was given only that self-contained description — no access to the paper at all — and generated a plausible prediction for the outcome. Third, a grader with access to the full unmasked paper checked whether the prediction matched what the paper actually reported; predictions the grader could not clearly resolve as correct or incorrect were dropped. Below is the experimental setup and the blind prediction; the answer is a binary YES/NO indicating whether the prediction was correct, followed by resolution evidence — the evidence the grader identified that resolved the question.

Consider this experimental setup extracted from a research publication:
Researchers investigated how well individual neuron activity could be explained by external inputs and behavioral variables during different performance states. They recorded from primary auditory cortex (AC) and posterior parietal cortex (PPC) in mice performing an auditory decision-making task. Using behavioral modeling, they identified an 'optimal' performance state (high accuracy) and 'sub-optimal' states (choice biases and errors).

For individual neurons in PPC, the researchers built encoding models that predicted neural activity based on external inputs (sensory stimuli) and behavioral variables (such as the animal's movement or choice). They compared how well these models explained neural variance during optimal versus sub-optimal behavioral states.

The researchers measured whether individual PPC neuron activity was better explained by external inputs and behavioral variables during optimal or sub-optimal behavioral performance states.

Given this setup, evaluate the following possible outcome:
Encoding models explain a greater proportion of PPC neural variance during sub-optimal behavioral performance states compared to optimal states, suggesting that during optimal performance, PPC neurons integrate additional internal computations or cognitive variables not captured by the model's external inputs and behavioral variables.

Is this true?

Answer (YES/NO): YES